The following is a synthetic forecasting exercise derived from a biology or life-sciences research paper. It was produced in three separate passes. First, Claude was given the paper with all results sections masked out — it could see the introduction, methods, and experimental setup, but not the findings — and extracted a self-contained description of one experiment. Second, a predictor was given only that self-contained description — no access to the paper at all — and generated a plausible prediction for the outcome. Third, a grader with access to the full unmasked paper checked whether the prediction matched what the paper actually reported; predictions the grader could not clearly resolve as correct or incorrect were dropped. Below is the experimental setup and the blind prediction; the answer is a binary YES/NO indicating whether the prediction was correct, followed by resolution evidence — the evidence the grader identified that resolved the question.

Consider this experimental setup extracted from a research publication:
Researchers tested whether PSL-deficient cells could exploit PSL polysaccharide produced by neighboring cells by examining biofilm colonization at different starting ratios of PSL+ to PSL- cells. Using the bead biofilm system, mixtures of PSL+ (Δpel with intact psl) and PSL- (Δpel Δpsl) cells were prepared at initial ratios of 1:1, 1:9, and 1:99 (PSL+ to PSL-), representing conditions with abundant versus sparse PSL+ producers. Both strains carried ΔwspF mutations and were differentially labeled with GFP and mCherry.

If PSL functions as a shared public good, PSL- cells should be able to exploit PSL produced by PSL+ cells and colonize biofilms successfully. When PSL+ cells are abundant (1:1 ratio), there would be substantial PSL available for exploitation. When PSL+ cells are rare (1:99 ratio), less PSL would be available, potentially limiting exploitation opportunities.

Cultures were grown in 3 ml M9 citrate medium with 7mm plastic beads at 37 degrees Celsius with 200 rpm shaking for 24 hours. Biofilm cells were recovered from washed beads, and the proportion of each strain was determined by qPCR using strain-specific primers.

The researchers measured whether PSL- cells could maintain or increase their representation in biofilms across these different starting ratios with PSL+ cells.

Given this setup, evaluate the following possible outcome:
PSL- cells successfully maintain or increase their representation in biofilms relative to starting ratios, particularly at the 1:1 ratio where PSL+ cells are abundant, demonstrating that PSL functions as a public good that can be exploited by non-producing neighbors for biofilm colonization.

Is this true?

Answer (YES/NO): NO